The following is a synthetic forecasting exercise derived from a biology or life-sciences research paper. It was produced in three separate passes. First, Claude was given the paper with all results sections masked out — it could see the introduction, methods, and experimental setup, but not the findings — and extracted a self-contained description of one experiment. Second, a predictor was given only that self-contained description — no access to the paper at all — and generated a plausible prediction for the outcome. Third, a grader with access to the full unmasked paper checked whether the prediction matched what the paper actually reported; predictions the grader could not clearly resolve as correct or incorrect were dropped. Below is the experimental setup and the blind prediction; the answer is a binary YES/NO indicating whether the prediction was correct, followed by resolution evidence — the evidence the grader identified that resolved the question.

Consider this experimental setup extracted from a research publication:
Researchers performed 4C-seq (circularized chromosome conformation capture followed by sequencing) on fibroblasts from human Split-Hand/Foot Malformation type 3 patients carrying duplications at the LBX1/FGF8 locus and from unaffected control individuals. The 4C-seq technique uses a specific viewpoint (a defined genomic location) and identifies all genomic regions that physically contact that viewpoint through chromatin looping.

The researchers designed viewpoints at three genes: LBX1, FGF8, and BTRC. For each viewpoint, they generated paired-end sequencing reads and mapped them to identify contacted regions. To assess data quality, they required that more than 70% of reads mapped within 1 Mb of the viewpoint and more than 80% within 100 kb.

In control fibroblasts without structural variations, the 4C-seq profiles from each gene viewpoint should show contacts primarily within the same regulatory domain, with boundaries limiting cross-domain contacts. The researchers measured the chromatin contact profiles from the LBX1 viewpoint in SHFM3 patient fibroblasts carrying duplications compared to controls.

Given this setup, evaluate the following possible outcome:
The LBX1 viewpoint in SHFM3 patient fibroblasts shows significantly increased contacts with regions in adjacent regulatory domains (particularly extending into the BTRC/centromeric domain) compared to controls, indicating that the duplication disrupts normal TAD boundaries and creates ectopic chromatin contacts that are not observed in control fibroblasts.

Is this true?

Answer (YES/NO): NO